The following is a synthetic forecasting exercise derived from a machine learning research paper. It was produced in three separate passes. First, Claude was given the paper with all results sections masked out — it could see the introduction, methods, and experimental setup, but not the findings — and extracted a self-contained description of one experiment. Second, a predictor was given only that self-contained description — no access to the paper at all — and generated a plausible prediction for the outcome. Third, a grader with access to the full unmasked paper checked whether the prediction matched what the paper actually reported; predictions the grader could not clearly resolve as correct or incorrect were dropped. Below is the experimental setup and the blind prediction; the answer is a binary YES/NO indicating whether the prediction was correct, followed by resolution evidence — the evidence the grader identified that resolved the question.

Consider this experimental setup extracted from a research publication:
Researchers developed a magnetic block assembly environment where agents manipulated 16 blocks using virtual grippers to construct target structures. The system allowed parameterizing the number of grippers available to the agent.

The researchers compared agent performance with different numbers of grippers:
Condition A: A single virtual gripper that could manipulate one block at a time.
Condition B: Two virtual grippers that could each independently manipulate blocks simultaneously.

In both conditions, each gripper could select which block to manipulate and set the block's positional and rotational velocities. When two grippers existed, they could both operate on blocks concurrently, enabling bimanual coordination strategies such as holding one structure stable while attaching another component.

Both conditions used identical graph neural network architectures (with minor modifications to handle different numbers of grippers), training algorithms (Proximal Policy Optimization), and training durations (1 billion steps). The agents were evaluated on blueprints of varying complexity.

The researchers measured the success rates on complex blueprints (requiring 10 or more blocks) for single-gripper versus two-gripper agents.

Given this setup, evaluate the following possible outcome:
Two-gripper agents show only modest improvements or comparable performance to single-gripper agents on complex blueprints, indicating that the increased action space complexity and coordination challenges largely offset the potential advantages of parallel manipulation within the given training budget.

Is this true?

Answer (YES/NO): NO